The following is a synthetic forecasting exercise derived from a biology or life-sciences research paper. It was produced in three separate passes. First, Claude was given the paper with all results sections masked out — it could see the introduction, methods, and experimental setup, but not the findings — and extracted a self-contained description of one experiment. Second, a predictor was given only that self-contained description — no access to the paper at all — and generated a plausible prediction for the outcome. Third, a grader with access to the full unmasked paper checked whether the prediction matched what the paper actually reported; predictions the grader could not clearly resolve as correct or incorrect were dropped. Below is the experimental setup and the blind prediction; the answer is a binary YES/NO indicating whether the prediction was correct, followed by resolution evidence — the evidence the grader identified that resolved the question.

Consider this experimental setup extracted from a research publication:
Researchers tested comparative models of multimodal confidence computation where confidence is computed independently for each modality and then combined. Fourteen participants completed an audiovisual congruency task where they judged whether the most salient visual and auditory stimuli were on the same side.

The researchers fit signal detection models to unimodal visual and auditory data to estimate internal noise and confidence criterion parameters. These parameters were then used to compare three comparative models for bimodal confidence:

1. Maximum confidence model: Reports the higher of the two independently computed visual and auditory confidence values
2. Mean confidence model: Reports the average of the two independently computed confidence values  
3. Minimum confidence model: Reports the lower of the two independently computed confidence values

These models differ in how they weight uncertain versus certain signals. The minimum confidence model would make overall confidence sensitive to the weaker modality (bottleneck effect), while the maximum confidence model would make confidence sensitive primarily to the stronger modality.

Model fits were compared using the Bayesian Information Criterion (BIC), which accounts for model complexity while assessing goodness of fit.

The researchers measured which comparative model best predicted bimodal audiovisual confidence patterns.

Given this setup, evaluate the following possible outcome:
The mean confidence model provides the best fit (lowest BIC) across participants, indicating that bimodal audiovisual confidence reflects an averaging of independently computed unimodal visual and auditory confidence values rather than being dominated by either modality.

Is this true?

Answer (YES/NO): NO